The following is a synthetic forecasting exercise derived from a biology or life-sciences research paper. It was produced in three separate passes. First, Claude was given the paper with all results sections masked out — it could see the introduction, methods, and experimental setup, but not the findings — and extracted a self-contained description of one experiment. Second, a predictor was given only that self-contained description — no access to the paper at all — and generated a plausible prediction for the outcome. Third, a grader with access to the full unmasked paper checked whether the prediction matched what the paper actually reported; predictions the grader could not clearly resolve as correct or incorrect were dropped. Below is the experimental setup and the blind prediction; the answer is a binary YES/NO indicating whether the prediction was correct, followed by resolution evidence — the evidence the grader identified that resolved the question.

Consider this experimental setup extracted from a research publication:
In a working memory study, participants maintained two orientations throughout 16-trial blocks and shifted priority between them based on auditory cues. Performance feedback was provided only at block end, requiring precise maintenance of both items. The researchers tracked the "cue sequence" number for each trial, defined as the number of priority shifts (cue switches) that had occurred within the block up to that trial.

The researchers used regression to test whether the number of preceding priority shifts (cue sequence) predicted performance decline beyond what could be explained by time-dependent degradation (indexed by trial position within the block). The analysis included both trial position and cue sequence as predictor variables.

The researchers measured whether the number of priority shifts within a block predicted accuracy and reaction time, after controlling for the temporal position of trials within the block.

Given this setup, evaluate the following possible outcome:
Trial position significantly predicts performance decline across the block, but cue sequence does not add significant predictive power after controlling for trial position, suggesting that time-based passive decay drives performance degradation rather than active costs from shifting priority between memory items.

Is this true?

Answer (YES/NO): YES